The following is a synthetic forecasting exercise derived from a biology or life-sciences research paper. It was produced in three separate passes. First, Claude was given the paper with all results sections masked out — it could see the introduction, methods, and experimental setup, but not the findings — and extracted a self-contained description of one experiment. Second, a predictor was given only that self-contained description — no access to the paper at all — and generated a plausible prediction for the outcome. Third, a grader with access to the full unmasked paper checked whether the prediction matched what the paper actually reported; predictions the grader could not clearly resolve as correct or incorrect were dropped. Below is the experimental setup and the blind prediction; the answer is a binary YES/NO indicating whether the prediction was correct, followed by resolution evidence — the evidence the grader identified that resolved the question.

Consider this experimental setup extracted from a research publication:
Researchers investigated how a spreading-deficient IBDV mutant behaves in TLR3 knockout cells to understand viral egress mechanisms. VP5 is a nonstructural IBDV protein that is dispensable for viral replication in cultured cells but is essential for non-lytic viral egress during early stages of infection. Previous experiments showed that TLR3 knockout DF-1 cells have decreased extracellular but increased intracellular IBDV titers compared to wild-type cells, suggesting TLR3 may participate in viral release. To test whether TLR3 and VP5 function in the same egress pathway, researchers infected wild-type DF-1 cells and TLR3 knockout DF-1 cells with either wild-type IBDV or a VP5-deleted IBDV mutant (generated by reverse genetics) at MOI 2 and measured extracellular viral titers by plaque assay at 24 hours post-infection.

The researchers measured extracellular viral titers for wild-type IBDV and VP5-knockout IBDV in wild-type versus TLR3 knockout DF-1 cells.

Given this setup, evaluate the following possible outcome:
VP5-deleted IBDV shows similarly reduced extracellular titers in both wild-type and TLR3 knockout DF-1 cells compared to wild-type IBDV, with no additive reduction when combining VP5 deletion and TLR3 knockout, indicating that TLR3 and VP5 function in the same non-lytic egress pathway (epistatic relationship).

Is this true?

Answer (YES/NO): YES